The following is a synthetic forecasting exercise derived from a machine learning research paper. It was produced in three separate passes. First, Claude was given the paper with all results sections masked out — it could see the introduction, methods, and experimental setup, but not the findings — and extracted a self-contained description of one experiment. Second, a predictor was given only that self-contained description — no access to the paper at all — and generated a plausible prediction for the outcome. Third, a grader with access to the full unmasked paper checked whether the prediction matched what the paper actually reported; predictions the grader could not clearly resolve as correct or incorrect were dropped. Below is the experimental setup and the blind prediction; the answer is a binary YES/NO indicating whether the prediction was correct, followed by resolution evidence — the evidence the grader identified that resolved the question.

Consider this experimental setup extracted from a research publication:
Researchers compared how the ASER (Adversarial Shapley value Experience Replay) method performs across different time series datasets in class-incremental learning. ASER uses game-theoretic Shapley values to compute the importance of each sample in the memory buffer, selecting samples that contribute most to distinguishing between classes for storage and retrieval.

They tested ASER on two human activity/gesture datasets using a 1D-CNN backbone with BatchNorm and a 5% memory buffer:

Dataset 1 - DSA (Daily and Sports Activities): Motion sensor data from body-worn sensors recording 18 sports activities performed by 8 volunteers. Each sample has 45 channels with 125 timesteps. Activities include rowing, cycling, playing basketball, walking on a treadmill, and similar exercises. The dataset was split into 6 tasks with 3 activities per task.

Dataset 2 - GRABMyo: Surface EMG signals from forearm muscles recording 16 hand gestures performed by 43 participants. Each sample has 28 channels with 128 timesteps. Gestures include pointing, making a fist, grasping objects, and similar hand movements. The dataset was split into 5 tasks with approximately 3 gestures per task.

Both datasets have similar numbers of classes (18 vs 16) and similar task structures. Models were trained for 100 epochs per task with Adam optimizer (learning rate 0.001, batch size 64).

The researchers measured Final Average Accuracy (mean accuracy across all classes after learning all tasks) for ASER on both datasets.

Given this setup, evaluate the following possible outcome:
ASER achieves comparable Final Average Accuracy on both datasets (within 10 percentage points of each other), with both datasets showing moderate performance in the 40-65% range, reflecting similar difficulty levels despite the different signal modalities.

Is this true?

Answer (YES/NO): NO